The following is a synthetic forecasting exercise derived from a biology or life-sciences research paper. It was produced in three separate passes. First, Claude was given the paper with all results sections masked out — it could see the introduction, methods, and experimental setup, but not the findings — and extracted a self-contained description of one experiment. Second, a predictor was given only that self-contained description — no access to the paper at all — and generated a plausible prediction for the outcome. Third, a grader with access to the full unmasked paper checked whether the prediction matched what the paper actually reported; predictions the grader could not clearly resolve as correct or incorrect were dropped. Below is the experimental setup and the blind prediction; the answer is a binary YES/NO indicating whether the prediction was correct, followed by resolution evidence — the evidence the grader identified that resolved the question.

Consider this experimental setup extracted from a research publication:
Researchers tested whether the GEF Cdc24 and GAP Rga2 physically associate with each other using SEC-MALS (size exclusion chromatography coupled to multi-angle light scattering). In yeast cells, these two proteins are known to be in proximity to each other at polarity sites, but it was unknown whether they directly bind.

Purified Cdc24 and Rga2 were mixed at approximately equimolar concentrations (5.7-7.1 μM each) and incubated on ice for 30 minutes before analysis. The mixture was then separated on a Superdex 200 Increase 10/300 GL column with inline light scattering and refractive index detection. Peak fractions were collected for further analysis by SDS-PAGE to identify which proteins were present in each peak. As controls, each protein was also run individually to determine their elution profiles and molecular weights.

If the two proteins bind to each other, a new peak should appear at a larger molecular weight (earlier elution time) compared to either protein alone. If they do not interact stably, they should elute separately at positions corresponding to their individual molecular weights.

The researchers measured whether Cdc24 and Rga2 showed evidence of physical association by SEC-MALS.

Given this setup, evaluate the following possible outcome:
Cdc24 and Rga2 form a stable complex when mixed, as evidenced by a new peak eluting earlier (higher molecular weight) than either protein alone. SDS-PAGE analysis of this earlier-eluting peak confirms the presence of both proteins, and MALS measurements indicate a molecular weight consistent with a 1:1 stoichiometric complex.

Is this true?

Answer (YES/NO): NO